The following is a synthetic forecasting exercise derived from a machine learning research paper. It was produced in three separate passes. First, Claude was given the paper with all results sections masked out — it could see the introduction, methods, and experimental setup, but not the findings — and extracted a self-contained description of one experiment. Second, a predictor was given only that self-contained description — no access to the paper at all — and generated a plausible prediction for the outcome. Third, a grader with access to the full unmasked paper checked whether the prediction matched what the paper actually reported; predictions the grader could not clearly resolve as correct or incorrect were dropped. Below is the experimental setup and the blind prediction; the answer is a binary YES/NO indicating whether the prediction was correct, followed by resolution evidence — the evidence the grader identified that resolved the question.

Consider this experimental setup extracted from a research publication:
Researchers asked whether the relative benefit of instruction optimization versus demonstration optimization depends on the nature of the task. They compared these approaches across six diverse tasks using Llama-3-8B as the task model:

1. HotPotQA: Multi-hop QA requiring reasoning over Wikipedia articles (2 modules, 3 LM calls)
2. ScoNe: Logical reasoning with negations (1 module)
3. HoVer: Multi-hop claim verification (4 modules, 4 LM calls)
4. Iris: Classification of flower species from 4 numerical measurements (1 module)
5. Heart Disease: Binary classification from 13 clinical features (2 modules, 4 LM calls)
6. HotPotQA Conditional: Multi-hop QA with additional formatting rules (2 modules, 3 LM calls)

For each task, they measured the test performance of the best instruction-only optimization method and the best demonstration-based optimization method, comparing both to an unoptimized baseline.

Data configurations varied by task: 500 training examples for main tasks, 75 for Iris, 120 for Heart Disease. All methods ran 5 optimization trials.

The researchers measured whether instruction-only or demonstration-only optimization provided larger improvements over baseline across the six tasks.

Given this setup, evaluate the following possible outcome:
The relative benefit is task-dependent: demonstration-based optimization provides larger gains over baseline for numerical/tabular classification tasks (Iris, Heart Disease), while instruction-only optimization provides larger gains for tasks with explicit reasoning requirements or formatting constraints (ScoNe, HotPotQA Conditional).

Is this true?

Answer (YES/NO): NO